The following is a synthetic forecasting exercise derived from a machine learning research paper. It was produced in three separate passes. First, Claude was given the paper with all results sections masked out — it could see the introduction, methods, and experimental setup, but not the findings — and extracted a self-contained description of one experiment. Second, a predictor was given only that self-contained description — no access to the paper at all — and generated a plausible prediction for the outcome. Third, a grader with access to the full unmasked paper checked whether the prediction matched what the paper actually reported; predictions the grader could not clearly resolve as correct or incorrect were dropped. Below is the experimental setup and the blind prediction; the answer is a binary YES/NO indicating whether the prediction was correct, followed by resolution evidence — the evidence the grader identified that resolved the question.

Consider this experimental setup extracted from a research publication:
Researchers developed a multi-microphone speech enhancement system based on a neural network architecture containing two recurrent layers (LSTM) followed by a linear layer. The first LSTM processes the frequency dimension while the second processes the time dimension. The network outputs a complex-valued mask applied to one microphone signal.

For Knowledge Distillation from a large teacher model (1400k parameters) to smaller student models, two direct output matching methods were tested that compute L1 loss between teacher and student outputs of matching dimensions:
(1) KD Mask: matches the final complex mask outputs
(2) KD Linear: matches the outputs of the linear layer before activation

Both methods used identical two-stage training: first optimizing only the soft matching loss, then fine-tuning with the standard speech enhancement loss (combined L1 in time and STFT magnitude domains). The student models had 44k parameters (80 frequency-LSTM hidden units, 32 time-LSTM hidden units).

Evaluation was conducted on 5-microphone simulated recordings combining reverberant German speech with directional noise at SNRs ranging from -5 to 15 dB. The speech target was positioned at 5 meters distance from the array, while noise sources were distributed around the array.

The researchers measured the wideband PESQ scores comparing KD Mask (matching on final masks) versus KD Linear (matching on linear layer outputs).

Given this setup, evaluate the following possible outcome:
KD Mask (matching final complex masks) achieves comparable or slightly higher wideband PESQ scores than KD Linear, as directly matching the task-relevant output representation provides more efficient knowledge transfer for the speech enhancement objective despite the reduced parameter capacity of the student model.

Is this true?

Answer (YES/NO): NO